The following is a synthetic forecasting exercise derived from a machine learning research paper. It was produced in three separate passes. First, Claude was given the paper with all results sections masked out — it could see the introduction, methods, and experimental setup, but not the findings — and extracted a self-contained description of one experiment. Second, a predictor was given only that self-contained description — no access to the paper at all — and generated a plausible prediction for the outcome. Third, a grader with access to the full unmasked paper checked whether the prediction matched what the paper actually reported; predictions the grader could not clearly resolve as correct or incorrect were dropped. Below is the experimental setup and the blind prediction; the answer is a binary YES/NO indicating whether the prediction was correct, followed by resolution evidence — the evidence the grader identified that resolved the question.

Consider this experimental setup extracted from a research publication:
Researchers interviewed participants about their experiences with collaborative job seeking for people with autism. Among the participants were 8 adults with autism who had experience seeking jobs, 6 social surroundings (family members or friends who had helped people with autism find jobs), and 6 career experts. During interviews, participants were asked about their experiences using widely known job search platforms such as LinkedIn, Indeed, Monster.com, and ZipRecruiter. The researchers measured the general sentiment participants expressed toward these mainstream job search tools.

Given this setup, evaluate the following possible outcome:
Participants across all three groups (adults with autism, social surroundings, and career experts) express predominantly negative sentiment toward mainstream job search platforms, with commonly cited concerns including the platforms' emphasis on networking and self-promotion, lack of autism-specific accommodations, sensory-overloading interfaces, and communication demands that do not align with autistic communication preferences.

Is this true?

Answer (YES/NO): NO